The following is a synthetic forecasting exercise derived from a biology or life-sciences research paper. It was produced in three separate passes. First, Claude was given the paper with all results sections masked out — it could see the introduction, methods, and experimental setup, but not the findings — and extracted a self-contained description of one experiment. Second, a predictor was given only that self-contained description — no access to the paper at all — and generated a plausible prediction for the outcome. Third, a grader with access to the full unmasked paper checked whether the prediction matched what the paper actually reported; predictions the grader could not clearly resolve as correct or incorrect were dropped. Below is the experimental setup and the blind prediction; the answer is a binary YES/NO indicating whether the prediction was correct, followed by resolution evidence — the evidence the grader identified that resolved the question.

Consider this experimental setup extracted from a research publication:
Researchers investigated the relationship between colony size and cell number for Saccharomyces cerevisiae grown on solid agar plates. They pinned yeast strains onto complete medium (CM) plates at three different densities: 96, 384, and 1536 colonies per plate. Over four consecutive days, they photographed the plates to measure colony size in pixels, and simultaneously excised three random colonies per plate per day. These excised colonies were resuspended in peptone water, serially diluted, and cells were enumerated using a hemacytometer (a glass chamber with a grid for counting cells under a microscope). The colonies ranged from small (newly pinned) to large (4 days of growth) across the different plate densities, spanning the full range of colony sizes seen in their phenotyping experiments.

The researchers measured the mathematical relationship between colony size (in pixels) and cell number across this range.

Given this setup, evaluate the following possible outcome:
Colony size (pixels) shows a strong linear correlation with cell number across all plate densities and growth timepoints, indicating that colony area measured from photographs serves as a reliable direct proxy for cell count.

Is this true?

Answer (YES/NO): NO